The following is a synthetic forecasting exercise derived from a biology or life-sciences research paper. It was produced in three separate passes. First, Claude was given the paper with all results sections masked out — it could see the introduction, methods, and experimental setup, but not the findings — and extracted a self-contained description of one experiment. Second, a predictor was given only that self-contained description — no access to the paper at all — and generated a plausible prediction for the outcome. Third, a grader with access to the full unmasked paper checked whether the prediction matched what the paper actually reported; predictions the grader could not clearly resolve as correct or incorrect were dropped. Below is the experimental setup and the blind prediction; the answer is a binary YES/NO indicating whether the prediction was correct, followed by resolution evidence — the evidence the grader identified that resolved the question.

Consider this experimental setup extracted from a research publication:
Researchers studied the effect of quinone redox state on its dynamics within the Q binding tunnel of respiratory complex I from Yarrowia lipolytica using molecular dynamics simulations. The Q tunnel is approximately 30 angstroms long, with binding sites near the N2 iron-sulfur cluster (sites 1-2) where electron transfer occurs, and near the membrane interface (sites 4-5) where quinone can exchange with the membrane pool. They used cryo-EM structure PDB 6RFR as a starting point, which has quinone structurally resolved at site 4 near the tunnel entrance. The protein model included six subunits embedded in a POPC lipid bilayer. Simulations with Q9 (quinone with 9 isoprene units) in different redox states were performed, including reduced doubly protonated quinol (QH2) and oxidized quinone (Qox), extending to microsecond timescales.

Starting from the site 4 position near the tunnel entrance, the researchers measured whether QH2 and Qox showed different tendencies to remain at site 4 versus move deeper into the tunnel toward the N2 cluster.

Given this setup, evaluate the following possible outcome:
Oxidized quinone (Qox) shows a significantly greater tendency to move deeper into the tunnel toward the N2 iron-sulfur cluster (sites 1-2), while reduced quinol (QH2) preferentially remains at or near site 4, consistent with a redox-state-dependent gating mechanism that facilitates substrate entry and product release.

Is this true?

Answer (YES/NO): NO